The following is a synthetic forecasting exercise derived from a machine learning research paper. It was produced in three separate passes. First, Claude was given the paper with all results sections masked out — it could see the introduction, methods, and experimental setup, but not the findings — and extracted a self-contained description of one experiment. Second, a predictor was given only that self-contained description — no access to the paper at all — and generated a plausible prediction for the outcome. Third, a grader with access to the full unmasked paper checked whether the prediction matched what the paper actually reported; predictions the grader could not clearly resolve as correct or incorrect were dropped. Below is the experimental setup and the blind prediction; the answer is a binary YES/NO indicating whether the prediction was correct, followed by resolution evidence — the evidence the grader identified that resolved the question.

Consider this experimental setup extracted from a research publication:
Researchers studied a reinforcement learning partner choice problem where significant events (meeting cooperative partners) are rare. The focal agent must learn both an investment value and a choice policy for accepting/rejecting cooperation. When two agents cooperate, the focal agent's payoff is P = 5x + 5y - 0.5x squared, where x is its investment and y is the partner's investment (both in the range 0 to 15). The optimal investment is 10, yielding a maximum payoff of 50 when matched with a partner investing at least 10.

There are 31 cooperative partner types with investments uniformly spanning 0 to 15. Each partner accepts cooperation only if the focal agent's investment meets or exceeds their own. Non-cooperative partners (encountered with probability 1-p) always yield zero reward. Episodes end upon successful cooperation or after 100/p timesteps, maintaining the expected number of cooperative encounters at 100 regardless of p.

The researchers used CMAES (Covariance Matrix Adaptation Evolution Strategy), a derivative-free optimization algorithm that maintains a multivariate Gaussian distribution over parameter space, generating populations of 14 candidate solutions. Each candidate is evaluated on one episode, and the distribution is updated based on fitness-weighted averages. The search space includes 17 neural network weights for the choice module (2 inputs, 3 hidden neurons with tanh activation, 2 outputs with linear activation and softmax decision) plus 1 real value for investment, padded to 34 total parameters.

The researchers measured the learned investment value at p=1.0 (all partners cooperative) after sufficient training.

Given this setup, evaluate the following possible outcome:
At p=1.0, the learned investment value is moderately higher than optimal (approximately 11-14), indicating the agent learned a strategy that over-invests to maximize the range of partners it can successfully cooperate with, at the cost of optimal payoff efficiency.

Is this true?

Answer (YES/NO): NO